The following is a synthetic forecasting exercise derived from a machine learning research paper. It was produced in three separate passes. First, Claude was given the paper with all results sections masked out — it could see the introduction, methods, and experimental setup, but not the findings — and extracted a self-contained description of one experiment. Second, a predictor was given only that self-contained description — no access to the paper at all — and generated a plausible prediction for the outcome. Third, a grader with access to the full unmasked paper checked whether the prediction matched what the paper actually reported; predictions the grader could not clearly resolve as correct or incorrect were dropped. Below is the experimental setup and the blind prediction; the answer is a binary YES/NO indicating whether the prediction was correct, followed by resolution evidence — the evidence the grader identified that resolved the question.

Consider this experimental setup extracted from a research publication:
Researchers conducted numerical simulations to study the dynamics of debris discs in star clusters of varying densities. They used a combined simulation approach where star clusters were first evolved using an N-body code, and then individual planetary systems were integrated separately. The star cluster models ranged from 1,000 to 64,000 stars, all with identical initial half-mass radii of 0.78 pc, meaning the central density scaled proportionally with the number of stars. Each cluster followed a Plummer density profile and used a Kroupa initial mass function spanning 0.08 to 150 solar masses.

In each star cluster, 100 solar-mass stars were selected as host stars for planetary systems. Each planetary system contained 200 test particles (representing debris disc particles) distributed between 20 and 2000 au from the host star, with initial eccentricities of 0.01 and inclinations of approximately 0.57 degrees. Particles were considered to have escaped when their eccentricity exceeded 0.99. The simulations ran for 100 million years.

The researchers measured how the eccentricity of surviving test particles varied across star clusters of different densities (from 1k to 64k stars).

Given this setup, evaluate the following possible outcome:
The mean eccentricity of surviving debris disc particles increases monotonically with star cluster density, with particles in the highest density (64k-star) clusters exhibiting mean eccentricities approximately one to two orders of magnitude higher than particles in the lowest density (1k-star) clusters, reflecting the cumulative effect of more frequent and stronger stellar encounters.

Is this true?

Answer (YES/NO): NO